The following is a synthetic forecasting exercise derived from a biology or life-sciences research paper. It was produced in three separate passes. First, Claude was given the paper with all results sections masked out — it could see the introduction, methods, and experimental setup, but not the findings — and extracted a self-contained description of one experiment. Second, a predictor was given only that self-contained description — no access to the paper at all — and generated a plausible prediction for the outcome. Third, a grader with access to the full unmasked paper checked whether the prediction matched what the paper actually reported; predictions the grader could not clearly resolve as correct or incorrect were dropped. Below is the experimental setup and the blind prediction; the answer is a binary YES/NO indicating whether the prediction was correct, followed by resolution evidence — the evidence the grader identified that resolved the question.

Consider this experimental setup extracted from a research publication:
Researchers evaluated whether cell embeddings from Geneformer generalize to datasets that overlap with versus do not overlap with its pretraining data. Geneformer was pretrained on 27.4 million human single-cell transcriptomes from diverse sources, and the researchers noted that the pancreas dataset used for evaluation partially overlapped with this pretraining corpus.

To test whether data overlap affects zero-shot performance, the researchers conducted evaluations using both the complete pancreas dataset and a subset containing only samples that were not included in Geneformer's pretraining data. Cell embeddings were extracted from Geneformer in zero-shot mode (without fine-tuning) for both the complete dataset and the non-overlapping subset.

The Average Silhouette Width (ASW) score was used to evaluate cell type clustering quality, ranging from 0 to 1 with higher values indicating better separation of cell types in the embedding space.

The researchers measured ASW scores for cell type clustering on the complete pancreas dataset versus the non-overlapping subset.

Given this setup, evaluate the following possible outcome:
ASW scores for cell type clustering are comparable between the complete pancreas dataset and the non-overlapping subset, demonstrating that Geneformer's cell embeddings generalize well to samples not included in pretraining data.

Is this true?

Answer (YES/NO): NO